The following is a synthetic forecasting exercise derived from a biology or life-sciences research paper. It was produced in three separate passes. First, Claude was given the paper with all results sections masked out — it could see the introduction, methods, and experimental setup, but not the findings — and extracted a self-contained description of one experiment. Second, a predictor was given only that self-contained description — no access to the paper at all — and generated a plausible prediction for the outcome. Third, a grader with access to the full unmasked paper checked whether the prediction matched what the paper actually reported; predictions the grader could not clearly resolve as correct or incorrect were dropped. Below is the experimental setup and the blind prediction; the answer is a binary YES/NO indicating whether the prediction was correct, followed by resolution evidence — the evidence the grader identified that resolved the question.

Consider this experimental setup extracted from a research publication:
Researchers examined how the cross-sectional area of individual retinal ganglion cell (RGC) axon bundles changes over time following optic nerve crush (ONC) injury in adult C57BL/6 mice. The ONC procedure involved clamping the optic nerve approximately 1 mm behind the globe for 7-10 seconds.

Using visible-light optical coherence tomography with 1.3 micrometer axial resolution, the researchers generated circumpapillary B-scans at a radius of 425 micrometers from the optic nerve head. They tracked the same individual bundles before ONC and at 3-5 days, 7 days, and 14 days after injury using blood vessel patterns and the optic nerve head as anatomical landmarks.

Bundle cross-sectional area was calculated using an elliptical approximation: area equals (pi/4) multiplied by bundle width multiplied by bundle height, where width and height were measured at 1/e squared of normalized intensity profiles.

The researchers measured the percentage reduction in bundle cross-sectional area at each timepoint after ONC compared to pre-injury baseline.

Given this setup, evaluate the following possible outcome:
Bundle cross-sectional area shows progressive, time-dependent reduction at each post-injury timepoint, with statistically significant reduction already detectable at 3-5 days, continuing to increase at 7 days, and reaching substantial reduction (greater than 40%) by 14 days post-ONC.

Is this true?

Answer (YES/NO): NO